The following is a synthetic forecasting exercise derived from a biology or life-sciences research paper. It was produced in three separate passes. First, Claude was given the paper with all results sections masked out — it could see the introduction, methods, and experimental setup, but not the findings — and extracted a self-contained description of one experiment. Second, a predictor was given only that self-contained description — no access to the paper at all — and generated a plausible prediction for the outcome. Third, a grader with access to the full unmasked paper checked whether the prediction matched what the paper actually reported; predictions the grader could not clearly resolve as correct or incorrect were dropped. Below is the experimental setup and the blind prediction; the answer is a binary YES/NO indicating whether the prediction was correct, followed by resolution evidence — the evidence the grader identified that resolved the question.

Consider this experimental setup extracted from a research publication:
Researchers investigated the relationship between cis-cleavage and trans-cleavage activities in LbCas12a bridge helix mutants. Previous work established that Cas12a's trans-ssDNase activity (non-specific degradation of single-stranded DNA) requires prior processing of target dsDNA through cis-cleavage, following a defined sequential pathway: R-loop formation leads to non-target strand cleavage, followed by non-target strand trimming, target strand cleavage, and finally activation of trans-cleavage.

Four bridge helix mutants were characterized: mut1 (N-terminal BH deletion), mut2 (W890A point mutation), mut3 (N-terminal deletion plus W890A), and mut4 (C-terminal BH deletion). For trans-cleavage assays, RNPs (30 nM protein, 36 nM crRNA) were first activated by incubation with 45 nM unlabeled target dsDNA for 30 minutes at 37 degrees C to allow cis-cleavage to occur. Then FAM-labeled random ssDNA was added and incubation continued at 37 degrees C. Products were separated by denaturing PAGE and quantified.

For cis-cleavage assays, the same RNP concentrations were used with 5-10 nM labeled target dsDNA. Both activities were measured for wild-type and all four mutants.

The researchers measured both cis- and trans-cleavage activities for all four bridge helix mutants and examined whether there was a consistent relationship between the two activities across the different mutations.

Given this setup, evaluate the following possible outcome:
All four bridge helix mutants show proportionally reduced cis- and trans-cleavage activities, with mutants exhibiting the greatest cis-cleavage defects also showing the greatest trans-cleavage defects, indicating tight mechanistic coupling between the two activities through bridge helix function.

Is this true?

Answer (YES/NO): NO